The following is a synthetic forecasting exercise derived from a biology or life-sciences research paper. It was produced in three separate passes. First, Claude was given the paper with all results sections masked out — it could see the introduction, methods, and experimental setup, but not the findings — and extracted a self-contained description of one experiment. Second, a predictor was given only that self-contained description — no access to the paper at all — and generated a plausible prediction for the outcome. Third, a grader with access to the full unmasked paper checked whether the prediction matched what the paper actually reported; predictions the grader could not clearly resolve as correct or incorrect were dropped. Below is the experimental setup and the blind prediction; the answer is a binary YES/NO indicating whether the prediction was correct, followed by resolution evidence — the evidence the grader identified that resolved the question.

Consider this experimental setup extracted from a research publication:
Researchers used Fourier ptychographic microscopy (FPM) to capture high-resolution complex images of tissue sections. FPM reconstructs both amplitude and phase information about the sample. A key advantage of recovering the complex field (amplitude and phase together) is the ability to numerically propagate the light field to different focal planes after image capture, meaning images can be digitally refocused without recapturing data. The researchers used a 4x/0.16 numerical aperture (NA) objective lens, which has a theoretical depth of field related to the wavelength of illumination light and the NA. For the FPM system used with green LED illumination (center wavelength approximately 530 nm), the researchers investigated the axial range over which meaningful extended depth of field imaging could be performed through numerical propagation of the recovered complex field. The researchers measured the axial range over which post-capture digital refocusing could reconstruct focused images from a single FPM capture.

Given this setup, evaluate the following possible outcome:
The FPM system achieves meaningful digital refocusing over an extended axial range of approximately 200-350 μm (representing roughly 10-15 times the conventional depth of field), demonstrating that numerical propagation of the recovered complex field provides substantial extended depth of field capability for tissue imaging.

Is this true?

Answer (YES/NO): NO